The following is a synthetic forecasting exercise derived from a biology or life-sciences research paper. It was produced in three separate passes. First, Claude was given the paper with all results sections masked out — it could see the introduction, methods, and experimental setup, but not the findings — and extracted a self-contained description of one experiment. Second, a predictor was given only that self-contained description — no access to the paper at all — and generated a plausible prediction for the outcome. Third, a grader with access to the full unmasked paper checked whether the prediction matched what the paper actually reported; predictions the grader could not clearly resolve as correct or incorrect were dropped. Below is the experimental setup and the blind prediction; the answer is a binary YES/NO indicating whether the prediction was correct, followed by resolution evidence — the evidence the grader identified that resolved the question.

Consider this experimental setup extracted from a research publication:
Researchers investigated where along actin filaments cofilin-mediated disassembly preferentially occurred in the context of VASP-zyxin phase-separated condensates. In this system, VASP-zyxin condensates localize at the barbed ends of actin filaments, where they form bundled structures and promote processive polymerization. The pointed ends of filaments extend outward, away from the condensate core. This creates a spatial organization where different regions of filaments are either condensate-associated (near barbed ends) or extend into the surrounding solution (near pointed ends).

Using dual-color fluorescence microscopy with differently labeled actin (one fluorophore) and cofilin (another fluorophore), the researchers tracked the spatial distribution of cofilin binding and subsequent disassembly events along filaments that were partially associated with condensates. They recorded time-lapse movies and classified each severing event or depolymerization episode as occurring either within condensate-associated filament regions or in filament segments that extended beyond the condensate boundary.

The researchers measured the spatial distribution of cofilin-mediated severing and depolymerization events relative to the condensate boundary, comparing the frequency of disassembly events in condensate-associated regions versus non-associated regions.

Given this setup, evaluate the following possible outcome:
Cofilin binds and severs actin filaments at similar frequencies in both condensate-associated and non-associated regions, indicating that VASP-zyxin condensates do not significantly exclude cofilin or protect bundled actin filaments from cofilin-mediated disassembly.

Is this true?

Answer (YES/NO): NO